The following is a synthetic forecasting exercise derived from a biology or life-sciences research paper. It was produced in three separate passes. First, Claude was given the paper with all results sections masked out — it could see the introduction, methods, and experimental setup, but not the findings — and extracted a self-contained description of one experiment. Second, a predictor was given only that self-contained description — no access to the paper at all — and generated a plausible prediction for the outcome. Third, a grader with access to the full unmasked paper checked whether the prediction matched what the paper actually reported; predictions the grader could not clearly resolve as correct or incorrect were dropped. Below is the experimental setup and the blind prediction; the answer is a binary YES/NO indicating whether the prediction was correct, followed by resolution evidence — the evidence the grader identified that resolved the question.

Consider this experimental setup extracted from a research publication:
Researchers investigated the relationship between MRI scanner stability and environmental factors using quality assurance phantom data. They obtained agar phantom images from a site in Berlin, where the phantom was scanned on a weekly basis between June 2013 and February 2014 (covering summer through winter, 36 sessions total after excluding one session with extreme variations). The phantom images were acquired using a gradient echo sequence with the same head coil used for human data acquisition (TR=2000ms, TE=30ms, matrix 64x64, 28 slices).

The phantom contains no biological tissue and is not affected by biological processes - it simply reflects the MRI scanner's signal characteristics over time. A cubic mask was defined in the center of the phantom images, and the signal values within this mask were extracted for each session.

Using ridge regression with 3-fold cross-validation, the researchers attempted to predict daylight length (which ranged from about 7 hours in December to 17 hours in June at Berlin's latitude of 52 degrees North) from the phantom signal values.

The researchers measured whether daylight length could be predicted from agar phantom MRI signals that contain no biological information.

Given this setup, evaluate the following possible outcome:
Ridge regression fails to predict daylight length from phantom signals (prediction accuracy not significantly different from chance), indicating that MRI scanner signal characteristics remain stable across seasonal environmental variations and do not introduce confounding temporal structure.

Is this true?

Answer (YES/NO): NO